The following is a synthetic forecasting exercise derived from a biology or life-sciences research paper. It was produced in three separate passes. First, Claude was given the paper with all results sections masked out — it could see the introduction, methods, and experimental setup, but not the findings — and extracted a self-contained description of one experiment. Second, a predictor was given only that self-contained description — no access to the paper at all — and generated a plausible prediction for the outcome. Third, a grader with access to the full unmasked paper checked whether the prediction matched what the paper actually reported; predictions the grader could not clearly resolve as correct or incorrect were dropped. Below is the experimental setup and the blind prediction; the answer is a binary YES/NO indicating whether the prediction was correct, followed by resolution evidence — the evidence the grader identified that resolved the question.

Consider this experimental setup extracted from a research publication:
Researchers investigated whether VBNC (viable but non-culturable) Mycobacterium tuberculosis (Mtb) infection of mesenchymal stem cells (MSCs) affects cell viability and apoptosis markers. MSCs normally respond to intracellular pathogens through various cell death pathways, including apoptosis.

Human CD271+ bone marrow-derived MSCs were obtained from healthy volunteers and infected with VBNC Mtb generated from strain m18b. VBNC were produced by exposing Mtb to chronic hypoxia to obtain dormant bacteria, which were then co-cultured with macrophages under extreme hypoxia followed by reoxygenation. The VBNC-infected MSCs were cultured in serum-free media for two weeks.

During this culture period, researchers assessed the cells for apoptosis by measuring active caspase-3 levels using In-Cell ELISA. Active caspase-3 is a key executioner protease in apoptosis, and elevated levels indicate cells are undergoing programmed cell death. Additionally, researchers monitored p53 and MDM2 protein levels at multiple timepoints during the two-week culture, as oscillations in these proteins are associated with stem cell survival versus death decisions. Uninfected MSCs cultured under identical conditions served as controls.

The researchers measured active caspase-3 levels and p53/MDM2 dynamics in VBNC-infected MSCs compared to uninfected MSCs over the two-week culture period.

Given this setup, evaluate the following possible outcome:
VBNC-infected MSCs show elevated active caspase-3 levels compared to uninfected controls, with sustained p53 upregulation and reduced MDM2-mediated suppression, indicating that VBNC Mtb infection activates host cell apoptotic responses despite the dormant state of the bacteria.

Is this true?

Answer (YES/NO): NO